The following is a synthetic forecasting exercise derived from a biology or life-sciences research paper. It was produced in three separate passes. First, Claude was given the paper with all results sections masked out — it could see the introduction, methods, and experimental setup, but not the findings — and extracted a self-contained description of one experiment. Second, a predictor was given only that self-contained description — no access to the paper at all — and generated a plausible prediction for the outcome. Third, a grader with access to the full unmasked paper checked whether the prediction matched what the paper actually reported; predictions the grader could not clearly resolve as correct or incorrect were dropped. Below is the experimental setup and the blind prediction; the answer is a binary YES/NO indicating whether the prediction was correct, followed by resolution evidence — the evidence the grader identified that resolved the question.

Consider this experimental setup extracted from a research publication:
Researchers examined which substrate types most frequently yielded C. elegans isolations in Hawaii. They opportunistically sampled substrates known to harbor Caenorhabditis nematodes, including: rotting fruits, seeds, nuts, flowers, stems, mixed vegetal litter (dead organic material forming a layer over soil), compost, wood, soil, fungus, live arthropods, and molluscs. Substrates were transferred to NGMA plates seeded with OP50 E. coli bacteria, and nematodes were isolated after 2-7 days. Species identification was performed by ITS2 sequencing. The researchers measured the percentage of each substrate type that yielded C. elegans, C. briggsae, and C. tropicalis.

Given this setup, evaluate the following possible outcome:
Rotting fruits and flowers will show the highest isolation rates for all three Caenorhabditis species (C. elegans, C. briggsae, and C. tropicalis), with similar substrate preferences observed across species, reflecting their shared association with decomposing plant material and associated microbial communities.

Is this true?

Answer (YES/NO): YES